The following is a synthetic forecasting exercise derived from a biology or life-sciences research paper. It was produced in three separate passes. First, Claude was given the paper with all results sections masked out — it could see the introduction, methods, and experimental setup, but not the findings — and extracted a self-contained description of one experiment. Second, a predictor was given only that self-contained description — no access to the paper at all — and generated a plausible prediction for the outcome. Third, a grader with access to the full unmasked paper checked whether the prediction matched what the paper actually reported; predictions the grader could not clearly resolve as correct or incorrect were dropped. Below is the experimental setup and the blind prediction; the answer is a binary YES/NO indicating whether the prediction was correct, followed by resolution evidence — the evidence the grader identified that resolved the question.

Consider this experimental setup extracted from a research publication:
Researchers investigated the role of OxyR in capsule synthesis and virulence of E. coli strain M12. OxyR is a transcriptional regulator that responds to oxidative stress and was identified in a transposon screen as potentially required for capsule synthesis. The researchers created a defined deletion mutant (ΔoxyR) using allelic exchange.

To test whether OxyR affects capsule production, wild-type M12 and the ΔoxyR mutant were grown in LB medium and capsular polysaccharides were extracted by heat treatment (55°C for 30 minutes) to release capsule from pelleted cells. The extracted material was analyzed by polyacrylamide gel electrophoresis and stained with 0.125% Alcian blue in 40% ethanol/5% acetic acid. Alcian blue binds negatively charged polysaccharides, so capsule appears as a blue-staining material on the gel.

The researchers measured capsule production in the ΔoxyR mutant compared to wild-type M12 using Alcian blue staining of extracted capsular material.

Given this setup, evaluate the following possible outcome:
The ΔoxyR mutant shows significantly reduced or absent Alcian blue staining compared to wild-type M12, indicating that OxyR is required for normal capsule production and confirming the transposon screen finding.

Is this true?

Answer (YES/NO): YES